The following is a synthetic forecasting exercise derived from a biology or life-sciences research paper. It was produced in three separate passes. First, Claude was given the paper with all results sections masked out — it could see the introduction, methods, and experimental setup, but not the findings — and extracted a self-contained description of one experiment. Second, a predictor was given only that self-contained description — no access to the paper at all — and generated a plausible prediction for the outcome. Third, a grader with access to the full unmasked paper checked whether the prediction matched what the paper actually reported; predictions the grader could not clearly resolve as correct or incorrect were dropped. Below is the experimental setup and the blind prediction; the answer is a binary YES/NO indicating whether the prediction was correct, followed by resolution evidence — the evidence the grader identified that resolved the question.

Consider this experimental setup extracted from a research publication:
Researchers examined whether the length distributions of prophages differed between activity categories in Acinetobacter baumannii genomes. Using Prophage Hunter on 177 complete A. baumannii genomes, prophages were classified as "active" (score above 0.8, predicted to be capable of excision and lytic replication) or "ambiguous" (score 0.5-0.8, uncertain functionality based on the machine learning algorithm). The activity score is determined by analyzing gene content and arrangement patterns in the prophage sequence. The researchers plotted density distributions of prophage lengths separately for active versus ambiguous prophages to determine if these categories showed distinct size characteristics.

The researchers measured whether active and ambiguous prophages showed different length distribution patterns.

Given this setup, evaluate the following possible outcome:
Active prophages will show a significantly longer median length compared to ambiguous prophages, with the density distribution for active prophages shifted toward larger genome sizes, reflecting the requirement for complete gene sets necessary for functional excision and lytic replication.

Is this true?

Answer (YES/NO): YES